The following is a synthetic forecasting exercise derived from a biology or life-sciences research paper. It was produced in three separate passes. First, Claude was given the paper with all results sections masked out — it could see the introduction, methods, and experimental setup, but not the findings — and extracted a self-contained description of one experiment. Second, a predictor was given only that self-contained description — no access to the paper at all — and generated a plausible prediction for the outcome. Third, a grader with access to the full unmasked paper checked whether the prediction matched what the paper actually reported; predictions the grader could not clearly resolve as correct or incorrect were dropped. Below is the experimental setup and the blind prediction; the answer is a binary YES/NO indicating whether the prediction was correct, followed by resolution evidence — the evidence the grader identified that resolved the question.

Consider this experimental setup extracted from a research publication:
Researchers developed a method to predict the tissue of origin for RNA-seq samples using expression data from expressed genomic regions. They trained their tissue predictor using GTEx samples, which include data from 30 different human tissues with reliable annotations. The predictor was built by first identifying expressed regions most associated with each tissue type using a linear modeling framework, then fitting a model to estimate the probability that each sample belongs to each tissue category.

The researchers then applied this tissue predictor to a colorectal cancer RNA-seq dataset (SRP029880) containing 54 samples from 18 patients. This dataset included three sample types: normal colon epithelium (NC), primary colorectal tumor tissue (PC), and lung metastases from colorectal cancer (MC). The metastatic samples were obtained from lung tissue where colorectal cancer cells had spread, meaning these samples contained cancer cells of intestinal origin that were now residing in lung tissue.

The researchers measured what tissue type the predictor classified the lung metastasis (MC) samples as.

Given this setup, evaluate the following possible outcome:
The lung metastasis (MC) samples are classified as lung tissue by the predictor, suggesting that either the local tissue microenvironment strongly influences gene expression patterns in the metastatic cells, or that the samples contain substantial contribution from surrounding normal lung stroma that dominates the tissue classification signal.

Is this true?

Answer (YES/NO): NO